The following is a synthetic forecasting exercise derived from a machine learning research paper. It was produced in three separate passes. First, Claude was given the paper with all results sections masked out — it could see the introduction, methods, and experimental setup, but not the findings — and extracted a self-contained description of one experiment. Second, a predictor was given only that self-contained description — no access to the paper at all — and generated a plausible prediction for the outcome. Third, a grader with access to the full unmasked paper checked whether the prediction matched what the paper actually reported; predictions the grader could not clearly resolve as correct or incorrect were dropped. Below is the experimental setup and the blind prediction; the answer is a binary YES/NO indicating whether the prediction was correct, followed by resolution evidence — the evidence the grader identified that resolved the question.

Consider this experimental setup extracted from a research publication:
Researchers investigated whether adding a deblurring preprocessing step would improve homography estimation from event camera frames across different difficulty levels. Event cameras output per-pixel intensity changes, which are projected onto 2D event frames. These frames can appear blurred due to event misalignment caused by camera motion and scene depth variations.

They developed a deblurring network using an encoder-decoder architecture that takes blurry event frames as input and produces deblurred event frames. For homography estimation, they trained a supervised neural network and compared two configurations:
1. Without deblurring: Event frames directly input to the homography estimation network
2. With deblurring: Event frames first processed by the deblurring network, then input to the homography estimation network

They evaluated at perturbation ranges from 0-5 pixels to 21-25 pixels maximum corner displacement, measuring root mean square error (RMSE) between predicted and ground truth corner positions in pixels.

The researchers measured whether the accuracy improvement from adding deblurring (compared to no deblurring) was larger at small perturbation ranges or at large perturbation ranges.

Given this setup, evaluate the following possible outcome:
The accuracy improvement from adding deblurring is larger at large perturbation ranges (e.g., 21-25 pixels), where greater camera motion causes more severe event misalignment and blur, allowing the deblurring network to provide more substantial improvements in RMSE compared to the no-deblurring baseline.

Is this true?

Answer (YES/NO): YES